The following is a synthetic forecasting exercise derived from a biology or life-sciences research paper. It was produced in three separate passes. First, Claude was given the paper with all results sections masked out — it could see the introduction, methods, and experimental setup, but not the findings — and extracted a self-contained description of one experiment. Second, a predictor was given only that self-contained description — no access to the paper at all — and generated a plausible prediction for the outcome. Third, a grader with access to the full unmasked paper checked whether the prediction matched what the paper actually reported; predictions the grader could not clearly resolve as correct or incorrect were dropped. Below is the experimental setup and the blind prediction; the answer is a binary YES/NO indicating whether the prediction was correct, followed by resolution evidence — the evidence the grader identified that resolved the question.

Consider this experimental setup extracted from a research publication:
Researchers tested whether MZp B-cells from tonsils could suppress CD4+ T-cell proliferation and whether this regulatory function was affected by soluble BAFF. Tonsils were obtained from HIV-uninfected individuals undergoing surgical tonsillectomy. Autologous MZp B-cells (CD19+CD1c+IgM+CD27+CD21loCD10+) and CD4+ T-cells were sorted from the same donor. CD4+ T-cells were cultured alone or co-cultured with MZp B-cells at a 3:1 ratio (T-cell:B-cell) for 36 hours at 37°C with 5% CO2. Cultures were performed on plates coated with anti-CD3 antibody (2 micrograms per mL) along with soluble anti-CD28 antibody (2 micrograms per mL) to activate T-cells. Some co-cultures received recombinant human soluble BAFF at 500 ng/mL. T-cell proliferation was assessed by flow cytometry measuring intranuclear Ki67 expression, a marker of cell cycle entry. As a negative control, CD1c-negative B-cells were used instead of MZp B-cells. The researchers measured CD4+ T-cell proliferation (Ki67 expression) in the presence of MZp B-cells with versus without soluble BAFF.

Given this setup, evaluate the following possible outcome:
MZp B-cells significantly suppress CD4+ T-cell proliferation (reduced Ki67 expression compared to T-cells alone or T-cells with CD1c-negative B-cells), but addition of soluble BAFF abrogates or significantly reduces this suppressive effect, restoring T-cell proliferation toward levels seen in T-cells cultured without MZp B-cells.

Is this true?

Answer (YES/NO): YES